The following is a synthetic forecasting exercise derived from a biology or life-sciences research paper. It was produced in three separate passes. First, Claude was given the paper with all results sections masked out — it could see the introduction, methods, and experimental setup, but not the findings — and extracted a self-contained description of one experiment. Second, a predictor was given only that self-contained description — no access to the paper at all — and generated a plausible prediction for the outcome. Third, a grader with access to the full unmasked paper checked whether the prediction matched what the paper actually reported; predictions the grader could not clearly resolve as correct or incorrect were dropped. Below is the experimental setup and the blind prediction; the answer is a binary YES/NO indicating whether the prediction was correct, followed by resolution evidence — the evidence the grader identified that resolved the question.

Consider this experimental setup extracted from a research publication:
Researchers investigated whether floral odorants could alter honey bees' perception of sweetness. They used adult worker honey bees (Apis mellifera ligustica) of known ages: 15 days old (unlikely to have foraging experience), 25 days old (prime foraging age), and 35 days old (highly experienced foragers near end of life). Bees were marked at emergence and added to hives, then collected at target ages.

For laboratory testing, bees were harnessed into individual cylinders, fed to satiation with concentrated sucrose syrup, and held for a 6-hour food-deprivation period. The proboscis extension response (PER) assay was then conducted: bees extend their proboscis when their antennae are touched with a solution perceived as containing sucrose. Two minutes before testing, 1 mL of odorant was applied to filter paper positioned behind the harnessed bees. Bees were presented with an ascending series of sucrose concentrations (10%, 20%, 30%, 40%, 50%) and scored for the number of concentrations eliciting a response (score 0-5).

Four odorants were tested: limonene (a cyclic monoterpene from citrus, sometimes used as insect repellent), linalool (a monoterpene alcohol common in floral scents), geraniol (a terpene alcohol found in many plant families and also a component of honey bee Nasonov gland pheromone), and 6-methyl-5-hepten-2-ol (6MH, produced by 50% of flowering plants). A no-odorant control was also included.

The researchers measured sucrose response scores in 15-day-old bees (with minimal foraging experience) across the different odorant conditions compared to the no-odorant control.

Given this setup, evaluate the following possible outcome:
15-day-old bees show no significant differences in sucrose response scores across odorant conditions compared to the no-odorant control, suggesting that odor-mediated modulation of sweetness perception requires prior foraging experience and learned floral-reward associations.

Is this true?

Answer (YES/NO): NO